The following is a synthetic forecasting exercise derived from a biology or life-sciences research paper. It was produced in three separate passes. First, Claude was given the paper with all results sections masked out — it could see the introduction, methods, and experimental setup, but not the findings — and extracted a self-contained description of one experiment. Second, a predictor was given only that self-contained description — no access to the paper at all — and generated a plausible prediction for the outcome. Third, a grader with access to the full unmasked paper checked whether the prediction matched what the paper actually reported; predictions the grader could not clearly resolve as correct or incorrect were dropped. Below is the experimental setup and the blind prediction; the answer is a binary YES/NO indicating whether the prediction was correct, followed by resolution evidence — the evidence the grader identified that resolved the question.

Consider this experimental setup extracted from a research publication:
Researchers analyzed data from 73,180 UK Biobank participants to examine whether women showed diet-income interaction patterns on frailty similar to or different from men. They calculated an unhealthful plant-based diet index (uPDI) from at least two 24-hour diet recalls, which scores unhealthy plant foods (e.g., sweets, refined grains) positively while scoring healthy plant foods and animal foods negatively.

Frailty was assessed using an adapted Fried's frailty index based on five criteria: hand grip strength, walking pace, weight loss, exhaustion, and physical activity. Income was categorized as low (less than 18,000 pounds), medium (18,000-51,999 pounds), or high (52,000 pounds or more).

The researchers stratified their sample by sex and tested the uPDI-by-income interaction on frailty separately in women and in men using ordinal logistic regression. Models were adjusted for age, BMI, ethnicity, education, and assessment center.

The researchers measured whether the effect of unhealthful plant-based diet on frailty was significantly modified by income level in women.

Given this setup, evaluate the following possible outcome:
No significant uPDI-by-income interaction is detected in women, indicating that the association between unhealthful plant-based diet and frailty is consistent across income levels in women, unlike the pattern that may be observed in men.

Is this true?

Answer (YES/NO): YES